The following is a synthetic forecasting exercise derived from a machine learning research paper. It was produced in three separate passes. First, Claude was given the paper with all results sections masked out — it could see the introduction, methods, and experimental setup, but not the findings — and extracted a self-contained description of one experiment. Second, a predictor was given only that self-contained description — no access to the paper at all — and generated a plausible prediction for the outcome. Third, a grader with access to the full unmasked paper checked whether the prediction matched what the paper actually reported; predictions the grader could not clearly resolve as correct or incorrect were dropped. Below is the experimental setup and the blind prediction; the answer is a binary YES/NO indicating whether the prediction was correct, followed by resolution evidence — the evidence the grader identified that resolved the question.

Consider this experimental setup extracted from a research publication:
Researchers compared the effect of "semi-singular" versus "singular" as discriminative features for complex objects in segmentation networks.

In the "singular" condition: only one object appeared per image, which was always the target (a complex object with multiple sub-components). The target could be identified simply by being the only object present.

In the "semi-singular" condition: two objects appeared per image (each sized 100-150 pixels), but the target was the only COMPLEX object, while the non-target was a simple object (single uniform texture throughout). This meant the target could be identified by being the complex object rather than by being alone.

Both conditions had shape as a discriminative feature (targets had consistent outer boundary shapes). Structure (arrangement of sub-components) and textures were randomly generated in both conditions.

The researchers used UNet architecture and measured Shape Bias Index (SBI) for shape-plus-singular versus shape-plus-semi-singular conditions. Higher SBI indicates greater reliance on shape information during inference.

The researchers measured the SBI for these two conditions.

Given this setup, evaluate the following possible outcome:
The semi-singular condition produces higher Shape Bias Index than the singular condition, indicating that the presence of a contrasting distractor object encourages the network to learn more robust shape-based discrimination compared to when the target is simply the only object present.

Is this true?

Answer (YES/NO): NO